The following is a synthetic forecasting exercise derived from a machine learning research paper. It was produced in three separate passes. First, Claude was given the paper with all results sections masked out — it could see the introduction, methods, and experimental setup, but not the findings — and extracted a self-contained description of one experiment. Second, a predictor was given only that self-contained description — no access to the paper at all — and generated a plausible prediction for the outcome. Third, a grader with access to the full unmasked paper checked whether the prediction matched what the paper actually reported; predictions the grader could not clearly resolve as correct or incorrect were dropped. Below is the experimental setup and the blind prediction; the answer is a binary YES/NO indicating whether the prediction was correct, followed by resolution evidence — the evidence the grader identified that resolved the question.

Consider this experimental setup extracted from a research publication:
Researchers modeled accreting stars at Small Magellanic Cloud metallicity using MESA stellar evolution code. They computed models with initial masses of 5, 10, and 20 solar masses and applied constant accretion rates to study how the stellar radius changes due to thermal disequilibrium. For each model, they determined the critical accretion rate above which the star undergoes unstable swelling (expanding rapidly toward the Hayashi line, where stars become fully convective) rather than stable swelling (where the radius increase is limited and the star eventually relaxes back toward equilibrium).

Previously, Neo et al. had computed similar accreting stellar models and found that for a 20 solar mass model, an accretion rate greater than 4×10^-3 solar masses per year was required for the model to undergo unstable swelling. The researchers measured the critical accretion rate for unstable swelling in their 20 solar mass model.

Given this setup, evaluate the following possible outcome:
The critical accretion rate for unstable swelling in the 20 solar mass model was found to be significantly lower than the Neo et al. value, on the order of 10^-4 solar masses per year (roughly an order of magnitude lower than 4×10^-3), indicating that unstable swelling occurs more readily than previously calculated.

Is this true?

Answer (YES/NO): NO